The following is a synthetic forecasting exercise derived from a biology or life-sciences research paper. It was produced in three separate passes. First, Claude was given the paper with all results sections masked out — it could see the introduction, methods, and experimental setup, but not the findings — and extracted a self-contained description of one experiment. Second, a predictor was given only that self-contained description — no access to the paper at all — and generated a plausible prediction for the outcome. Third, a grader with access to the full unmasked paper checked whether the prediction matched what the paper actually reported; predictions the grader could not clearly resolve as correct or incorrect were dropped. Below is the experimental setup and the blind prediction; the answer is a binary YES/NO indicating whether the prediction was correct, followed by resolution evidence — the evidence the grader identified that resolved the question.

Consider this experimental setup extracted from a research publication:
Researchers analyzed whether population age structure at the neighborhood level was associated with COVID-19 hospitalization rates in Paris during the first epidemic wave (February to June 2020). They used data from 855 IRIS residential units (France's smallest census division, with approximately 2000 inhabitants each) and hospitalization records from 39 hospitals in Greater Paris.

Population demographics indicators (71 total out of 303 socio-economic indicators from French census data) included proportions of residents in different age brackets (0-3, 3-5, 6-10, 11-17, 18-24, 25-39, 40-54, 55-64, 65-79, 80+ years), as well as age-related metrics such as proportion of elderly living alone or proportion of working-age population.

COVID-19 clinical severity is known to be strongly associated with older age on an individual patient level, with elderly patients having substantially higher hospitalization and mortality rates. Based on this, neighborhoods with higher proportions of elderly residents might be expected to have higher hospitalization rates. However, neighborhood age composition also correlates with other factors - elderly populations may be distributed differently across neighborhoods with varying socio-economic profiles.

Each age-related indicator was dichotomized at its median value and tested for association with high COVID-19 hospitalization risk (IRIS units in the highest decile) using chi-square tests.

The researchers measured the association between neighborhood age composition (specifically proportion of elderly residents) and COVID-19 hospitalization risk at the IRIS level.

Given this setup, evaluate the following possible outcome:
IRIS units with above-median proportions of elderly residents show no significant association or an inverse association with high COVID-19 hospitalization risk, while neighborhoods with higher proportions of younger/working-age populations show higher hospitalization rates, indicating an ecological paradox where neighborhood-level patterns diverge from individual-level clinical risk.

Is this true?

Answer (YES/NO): NO